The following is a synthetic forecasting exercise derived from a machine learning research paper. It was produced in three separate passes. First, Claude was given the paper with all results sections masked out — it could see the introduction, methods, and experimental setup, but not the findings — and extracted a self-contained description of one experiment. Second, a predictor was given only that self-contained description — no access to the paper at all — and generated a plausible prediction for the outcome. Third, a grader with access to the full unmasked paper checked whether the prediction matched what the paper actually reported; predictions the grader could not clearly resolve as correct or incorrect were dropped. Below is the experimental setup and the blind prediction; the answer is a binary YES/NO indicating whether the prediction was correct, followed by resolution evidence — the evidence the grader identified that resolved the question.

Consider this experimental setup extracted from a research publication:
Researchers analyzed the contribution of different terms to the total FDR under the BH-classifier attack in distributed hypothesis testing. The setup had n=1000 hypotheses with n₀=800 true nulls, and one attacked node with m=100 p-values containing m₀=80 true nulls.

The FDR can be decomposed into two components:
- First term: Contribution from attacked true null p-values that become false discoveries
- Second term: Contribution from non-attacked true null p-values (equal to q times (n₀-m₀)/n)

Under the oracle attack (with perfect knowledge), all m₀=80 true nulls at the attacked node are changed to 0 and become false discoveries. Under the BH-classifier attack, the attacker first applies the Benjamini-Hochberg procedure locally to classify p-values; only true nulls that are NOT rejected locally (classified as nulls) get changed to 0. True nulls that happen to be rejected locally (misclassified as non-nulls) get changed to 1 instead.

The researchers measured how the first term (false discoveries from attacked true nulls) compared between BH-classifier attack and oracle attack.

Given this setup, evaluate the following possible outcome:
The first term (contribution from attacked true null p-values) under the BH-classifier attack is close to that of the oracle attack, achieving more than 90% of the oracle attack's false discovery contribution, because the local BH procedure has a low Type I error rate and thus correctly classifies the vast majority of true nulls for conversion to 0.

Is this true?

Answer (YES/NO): YES